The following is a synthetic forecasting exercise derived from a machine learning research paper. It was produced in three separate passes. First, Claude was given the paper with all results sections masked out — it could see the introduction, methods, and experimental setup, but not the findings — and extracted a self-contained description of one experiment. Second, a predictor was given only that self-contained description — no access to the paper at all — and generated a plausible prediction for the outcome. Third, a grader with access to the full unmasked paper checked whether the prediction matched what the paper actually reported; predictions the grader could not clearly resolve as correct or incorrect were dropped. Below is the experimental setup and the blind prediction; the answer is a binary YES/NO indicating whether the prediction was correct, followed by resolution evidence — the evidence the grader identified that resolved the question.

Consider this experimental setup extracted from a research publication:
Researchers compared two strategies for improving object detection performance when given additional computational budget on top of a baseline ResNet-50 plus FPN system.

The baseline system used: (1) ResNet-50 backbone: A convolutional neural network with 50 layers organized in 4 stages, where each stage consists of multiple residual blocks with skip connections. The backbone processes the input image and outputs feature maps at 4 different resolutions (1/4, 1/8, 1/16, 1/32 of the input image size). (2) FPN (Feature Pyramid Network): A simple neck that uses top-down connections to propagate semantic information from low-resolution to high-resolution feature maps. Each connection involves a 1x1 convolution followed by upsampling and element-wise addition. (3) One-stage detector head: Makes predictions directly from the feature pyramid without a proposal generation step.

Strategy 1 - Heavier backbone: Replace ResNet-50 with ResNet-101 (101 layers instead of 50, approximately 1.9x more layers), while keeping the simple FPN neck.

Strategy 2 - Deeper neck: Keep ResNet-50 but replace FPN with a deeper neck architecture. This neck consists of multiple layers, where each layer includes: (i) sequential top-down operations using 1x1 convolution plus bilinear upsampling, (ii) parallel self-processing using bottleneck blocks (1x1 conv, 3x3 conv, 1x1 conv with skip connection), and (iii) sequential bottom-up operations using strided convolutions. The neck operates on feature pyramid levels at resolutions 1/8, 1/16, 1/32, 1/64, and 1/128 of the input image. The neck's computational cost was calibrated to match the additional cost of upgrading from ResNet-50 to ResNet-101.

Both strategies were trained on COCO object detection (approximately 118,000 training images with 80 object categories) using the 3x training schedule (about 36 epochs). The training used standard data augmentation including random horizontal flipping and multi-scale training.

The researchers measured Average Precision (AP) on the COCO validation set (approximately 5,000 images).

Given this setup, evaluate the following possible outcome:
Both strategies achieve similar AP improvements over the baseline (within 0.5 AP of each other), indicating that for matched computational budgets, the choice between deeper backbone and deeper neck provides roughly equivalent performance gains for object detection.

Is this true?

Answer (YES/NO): NO